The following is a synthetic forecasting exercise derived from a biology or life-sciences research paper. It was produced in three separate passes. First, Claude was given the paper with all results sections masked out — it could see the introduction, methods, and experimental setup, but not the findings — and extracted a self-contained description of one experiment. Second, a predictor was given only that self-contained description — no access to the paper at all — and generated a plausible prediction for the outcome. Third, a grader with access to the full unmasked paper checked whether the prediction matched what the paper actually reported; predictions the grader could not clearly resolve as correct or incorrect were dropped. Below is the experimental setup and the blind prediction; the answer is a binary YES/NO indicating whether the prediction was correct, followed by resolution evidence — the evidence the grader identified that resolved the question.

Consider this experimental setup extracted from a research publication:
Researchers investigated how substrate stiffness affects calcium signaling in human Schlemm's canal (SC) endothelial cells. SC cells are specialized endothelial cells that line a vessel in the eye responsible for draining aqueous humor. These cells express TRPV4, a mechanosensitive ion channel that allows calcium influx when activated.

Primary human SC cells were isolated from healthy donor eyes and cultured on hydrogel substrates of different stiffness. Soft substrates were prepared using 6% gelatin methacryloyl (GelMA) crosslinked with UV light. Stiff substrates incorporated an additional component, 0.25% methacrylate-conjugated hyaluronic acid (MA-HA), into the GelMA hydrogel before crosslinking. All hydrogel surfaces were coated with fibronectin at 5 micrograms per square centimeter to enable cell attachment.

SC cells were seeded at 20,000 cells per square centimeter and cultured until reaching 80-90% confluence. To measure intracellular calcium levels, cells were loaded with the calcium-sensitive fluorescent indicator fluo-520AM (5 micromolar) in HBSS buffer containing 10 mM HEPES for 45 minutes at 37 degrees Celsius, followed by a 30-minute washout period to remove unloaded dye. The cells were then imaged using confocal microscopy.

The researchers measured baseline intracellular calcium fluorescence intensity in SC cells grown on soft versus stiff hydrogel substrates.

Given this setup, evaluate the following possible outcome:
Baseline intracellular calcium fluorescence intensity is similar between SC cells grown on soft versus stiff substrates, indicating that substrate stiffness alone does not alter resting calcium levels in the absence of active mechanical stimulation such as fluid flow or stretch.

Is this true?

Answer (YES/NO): NO